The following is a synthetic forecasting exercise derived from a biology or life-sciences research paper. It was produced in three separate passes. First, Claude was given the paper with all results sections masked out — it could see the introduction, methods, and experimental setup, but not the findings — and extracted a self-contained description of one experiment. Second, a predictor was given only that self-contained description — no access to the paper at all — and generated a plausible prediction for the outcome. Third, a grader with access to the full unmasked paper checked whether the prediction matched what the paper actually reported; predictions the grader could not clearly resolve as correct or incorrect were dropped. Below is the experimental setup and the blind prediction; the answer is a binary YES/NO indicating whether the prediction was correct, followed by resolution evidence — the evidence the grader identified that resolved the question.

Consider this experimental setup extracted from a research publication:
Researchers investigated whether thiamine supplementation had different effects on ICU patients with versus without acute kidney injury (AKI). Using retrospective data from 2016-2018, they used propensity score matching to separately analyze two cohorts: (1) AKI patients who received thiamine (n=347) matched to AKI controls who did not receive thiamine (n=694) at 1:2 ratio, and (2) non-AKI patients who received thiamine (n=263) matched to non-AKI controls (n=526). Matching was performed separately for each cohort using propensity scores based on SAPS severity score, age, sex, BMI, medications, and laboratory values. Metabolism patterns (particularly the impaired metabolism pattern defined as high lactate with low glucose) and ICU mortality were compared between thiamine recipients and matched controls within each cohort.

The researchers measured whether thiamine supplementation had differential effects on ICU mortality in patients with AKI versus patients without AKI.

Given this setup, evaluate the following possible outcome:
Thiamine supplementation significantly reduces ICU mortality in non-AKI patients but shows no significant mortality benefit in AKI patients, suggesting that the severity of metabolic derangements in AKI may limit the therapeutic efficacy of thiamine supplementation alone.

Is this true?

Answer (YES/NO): NO